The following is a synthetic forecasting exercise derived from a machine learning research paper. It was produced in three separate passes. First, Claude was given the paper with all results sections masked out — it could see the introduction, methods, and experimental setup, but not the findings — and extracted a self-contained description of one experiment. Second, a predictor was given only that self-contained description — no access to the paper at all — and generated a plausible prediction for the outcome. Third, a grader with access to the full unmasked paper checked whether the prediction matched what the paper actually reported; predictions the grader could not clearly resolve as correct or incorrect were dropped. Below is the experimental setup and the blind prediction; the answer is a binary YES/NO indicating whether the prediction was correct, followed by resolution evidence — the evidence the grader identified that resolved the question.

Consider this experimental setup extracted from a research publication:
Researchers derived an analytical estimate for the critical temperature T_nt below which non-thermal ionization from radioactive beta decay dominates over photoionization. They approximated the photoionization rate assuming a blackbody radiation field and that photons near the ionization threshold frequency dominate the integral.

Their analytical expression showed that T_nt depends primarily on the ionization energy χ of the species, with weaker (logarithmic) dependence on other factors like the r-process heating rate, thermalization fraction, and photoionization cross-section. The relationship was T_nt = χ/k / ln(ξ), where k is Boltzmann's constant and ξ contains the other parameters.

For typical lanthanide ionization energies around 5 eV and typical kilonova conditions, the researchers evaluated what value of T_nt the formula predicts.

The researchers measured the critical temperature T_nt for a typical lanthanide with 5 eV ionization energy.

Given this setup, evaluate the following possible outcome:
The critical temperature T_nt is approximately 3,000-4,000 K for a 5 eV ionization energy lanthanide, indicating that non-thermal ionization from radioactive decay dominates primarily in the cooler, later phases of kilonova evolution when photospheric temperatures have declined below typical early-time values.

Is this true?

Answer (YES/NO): NO